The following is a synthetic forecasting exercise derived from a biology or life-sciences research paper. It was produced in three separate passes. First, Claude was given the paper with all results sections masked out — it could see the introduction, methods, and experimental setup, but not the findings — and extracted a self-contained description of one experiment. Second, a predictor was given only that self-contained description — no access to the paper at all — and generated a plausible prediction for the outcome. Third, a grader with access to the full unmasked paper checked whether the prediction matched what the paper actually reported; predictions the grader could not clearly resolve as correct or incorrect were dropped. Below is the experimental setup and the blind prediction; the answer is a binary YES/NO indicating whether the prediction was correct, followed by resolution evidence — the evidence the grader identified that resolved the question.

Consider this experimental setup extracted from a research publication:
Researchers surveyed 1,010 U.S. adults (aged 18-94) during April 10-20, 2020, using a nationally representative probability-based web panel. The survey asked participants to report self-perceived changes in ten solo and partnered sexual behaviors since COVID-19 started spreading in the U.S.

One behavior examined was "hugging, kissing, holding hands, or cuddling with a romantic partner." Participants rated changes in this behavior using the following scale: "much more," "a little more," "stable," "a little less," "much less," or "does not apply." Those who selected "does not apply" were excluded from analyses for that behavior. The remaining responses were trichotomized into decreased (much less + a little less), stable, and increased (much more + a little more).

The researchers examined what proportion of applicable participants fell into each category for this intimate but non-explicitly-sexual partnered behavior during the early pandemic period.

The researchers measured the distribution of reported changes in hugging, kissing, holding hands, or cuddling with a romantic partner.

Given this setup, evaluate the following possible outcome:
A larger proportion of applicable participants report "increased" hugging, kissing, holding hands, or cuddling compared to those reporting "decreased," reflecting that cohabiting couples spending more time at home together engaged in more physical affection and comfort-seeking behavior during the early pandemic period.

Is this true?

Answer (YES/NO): NO